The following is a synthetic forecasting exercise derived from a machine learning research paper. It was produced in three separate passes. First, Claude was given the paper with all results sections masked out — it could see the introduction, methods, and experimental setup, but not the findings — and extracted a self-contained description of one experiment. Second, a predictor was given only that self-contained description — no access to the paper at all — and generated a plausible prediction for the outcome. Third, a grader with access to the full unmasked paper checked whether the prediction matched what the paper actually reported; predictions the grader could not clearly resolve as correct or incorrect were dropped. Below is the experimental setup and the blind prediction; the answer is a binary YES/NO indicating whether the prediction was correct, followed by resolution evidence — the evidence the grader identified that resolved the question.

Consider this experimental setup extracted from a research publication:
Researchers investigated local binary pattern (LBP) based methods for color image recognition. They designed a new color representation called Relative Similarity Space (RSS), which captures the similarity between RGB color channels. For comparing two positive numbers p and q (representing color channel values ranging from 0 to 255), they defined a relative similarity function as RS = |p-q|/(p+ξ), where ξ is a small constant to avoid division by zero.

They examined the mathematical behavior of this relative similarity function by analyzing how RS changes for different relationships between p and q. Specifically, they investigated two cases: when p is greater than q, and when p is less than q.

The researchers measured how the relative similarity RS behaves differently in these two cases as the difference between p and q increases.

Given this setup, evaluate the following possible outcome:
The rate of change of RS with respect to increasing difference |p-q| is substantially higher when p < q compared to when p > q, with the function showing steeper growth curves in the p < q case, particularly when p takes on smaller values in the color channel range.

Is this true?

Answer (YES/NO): YES